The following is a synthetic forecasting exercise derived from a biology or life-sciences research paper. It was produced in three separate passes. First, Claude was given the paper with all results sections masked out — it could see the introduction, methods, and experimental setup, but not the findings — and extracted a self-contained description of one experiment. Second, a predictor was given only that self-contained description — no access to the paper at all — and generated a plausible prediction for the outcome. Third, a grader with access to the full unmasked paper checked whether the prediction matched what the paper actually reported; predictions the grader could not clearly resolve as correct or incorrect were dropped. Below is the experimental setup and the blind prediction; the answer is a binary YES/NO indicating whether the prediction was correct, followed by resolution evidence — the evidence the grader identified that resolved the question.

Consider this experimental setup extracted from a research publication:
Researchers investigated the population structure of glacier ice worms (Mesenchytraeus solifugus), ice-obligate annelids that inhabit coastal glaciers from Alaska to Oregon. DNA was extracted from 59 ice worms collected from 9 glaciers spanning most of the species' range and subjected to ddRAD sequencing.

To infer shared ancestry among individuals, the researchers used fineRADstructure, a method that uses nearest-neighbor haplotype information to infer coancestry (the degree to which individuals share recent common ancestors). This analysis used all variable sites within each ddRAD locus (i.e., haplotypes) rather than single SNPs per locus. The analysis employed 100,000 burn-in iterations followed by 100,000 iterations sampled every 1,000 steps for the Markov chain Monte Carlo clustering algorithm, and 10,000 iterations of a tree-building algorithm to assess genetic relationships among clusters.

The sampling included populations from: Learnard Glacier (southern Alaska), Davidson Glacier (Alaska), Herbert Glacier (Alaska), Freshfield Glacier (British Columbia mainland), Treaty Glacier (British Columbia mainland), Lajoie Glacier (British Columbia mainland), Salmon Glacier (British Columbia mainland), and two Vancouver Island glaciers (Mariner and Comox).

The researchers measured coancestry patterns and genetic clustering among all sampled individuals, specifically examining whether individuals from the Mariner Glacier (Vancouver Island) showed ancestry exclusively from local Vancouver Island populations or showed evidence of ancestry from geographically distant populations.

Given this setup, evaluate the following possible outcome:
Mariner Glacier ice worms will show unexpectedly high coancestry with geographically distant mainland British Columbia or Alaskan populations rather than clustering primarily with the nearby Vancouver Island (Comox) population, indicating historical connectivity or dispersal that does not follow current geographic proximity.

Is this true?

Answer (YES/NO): NO